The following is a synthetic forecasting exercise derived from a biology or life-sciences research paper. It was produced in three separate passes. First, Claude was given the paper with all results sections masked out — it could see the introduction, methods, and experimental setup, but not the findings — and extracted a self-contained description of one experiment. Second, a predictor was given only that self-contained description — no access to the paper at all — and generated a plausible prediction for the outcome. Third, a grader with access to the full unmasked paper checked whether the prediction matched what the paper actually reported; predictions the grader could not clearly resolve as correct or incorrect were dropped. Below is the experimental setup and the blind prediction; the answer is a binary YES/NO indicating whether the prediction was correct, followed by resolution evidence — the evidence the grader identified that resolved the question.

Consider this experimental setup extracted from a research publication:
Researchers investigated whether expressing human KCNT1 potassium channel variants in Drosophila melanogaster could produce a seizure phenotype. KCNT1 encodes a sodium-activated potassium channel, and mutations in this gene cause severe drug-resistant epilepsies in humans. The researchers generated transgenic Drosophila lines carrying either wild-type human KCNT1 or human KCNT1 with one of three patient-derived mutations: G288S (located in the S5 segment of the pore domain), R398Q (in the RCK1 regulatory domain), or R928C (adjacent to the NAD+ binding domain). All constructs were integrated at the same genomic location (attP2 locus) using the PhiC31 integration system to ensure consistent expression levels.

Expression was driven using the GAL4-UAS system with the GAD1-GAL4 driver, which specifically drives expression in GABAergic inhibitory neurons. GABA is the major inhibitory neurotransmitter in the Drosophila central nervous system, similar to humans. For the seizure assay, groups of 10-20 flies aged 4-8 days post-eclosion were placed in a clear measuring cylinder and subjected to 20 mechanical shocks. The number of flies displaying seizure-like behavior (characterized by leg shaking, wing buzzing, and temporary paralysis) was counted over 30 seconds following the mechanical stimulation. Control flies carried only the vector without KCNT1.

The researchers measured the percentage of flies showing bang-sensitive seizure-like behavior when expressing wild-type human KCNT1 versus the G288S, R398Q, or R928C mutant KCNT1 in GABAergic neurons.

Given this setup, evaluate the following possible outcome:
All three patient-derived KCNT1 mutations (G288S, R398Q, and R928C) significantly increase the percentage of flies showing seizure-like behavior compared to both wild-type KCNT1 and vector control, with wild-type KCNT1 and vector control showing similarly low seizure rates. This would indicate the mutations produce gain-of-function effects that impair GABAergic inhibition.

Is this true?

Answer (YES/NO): YES